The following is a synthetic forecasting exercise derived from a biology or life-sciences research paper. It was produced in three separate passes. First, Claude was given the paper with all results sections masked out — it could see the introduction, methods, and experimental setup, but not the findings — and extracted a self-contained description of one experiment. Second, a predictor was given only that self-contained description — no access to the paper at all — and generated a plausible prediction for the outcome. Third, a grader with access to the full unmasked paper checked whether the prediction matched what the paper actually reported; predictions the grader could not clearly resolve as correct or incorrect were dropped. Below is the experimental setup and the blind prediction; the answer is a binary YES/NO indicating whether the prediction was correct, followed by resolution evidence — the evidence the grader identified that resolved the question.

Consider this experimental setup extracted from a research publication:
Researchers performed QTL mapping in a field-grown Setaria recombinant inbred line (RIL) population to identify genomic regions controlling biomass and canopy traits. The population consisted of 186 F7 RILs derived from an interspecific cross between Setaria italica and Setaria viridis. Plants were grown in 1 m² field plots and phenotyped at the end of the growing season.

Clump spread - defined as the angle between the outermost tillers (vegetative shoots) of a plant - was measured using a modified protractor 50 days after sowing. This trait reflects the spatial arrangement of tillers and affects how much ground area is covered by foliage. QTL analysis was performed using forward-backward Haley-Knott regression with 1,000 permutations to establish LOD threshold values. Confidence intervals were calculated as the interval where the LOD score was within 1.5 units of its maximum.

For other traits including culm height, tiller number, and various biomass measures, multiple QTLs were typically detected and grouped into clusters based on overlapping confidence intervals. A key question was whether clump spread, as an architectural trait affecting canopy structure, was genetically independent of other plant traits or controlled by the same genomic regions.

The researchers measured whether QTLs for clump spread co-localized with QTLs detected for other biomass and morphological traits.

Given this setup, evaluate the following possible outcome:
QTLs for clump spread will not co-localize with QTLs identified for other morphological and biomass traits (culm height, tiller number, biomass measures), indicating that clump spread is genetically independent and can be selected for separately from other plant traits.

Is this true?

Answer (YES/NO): YES